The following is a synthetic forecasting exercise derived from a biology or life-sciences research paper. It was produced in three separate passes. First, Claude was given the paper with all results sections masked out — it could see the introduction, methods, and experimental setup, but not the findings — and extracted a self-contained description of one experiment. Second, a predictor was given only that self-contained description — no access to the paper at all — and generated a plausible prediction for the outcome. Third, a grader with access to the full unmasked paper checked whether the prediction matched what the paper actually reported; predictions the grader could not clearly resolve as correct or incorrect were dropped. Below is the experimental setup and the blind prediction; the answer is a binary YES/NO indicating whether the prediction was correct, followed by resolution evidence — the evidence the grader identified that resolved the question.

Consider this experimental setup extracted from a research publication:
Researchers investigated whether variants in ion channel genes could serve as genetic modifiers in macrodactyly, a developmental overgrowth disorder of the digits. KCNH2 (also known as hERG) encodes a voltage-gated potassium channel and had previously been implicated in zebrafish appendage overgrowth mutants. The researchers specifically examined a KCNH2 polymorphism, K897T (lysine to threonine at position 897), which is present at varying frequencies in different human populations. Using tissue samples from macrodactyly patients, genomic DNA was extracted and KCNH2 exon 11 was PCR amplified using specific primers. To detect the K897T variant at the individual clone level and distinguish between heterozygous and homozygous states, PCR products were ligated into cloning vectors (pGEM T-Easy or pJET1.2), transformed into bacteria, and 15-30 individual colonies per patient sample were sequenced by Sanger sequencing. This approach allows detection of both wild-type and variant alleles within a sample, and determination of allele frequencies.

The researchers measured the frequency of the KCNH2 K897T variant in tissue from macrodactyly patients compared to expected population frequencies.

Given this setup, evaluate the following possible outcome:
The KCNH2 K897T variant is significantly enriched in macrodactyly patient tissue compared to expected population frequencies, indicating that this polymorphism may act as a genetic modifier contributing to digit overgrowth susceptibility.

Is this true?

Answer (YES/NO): NO